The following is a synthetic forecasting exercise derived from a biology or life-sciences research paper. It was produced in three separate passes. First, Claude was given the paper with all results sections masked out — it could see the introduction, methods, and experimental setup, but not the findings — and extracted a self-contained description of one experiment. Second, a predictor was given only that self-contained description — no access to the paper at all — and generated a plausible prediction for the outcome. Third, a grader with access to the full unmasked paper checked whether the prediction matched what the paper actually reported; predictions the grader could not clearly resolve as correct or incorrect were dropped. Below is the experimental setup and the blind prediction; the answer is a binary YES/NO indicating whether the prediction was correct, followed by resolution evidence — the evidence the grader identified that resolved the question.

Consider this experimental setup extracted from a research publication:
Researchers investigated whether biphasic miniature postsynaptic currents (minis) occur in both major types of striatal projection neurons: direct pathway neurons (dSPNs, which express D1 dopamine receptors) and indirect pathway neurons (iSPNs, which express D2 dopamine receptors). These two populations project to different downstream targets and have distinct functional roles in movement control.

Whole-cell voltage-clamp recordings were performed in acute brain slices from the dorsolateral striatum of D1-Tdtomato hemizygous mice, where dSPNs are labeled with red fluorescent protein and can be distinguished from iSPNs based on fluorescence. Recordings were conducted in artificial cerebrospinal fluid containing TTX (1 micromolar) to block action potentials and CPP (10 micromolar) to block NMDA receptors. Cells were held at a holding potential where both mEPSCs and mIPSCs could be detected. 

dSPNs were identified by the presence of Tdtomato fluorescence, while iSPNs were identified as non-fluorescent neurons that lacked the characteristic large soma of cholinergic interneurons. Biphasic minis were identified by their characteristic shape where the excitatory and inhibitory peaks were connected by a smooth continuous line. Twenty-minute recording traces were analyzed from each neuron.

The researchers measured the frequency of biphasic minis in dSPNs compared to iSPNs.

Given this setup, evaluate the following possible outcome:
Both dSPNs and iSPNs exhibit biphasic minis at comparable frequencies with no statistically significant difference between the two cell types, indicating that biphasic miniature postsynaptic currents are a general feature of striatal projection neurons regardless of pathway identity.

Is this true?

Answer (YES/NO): YES